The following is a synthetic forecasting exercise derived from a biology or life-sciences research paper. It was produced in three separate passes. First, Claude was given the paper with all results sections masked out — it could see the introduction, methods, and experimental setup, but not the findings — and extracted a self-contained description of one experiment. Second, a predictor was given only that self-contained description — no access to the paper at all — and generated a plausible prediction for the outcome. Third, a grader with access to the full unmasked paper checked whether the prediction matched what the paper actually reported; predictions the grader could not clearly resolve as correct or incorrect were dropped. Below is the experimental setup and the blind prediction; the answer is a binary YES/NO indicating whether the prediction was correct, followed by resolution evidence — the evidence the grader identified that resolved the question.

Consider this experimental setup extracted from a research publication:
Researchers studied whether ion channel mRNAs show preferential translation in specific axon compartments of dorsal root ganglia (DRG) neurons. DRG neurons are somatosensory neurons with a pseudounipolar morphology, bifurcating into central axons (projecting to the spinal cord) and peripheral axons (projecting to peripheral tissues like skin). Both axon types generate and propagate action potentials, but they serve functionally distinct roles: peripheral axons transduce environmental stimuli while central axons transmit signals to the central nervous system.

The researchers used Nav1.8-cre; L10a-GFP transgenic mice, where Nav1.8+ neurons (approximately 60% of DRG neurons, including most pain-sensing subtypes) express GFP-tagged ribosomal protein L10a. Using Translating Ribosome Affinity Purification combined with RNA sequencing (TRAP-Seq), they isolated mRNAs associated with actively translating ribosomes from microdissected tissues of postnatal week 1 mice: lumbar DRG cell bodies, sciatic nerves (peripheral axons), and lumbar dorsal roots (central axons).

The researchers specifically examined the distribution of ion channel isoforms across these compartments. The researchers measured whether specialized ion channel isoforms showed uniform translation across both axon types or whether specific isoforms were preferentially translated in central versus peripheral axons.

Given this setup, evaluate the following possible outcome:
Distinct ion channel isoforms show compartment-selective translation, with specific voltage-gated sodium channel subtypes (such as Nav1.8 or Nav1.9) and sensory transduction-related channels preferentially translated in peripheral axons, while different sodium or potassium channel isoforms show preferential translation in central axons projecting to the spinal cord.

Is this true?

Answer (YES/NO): NO